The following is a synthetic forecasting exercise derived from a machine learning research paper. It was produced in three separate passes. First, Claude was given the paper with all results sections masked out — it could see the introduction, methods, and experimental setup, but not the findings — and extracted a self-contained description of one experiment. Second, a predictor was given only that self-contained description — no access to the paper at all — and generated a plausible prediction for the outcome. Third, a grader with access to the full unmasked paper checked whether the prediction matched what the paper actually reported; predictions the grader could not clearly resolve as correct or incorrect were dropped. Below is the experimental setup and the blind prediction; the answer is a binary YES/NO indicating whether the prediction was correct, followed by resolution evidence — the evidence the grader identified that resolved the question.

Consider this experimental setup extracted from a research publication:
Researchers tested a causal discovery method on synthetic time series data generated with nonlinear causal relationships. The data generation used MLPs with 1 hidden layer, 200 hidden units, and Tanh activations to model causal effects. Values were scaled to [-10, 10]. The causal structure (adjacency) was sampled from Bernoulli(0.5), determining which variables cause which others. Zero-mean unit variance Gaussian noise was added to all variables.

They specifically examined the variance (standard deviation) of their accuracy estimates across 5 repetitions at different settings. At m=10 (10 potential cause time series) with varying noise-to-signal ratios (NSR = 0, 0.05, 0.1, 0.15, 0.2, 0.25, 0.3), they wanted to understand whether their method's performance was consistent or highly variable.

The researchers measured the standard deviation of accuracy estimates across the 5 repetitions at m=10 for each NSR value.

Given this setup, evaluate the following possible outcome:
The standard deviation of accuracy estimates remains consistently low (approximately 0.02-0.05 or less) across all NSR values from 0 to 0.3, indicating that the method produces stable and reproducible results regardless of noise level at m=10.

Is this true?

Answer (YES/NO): NO